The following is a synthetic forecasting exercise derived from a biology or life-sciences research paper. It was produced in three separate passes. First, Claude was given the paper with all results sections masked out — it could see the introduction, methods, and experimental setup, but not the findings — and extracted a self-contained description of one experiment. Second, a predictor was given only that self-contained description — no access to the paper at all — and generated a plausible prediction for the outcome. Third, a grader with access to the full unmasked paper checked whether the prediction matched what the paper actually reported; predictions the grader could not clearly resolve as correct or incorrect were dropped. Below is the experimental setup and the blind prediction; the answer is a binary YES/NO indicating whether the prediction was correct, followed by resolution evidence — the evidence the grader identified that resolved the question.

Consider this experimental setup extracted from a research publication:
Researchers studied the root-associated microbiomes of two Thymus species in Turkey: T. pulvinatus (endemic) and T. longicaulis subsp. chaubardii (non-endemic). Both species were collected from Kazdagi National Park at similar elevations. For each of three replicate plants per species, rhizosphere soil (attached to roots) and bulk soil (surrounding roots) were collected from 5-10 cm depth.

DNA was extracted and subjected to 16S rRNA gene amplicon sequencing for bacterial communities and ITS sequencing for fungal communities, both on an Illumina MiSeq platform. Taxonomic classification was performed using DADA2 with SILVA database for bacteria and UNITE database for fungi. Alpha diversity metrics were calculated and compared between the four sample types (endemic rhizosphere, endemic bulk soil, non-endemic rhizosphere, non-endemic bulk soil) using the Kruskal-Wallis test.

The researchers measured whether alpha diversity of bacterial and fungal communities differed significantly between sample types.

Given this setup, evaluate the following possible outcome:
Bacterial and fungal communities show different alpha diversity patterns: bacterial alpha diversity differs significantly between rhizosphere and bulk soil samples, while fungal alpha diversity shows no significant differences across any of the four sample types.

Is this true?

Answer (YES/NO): NO